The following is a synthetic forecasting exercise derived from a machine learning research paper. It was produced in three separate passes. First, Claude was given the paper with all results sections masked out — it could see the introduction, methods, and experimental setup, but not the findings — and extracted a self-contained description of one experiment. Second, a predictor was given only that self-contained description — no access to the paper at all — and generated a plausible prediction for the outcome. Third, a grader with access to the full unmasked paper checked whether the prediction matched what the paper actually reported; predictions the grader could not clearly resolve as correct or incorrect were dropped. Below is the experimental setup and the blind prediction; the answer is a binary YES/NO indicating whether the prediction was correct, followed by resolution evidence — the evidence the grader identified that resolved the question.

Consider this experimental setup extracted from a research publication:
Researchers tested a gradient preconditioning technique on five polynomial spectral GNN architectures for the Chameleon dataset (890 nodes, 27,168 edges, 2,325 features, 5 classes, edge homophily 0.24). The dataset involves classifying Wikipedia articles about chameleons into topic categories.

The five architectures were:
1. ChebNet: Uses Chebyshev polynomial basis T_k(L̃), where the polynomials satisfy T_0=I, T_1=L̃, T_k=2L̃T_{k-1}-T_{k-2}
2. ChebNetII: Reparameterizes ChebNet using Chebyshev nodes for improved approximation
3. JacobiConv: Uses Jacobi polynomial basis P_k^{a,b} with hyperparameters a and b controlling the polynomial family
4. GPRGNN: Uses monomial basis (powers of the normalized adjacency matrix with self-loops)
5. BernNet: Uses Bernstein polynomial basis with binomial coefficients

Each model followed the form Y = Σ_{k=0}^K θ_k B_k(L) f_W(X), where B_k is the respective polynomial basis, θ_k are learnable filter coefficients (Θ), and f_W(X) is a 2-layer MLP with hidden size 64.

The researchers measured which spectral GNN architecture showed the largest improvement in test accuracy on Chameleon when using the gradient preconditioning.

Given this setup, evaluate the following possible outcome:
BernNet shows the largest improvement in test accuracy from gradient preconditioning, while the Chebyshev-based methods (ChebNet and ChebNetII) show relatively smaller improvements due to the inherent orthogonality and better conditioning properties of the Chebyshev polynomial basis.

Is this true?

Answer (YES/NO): NO